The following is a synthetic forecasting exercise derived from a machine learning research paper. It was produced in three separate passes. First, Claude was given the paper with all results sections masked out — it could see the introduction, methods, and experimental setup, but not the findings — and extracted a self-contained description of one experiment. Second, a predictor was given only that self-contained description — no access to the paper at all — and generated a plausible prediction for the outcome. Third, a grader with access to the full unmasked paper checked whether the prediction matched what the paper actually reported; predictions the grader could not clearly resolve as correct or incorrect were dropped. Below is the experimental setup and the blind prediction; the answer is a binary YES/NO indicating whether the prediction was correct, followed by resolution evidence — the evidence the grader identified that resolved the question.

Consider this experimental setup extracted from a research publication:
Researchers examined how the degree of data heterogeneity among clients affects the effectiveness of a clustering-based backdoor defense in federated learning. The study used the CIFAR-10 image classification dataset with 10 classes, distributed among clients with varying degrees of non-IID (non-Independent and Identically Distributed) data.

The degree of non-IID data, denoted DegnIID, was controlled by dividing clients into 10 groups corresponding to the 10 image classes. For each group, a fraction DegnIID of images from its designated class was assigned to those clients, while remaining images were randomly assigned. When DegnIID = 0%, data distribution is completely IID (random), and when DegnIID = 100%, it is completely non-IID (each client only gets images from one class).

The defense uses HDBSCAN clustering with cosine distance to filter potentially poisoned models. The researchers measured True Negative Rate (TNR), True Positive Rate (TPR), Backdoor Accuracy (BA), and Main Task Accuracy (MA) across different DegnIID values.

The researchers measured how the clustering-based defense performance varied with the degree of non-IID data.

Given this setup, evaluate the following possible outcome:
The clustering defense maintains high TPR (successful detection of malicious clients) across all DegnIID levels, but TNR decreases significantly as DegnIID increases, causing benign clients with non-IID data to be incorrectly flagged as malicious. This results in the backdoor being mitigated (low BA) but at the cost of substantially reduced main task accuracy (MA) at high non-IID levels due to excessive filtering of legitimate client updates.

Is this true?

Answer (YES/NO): NO